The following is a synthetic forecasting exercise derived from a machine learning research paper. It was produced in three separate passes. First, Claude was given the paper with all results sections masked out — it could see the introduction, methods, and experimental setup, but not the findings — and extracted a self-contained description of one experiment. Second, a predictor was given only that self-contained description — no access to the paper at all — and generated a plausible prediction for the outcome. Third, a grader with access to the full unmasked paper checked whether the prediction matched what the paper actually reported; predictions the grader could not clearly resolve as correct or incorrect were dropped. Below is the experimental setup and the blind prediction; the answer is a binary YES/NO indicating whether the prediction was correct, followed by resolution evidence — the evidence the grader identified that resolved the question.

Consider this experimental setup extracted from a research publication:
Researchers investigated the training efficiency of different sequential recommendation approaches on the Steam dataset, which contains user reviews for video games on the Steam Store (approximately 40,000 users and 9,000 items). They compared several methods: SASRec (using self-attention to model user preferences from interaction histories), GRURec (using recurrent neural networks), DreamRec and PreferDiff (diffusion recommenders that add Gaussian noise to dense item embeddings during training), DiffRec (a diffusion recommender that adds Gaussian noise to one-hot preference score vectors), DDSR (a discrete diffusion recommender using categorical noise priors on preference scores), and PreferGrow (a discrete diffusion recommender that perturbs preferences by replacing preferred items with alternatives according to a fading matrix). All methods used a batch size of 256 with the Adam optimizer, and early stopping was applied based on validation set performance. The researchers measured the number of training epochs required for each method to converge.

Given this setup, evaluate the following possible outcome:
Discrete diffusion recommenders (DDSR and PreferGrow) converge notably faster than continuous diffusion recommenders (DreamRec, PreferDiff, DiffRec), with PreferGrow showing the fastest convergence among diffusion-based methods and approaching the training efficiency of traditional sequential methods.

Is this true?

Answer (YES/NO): NO